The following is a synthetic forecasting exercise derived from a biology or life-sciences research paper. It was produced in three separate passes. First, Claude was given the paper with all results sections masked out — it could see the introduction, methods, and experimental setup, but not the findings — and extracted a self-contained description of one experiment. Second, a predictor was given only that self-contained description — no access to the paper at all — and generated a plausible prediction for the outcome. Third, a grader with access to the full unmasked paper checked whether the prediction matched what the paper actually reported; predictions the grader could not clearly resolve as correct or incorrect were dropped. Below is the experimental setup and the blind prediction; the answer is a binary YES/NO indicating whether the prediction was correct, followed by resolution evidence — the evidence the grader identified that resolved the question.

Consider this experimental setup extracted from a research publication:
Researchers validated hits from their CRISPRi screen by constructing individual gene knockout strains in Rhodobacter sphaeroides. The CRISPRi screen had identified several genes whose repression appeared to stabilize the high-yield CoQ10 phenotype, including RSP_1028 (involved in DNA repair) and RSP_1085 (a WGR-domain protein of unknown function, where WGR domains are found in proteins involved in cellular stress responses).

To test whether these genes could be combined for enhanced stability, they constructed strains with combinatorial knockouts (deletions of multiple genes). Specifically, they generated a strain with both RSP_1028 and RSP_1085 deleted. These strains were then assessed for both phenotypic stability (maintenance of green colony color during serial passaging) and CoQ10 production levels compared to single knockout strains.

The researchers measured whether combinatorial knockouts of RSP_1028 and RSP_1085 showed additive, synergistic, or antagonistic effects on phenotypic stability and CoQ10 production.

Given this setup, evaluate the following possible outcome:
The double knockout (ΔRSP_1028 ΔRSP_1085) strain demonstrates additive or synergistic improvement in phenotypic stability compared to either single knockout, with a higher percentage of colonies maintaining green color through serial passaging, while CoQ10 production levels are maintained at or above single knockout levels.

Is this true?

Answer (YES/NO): NO